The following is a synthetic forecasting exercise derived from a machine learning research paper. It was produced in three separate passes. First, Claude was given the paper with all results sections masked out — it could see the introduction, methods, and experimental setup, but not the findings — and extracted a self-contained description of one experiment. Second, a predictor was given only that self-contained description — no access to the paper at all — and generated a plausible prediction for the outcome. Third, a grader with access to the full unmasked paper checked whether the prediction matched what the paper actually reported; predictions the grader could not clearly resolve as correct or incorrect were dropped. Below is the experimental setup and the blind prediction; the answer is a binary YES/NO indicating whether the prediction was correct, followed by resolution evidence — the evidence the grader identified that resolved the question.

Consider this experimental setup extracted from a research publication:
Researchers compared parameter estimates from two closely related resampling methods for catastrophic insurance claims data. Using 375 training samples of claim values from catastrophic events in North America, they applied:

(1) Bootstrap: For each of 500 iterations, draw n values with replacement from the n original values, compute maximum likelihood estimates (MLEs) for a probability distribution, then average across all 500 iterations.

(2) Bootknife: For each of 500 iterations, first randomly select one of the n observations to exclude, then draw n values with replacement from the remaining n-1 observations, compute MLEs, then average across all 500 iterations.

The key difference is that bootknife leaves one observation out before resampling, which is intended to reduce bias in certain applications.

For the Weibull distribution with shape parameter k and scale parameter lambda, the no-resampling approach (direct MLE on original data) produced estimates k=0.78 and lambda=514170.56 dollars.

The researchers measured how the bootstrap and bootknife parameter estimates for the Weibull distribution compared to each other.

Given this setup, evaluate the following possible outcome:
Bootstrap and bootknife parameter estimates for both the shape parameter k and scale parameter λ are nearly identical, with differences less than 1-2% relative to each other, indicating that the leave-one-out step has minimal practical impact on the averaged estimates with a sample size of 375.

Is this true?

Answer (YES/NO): YES